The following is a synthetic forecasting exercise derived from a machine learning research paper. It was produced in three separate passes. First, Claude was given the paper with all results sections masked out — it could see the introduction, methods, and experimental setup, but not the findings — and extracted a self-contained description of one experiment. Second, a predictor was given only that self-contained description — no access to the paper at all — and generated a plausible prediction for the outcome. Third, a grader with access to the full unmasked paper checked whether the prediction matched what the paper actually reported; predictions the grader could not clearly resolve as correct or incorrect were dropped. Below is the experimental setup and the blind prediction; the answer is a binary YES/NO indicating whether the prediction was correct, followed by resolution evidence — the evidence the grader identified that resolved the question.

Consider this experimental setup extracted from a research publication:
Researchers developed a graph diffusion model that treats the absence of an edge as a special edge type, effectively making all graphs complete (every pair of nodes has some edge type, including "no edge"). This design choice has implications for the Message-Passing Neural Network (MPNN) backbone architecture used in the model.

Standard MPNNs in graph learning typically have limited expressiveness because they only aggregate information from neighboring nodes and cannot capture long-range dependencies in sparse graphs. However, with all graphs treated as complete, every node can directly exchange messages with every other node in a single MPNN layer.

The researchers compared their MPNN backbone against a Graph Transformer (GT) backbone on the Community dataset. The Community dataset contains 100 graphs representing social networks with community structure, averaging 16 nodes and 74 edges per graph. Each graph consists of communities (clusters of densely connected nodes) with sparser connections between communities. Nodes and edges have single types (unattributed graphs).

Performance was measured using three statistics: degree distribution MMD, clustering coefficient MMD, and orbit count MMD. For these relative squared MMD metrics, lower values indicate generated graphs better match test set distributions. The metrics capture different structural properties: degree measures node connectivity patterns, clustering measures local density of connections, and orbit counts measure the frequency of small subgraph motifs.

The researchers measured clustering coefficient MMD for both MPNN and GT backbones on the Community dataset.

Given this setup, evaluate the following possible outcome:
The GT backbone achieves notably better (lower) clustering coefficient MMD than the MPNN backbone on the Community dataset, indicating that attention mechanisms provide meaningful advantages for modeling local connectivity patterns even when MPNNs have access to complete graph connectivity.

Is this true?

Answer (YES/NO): NO